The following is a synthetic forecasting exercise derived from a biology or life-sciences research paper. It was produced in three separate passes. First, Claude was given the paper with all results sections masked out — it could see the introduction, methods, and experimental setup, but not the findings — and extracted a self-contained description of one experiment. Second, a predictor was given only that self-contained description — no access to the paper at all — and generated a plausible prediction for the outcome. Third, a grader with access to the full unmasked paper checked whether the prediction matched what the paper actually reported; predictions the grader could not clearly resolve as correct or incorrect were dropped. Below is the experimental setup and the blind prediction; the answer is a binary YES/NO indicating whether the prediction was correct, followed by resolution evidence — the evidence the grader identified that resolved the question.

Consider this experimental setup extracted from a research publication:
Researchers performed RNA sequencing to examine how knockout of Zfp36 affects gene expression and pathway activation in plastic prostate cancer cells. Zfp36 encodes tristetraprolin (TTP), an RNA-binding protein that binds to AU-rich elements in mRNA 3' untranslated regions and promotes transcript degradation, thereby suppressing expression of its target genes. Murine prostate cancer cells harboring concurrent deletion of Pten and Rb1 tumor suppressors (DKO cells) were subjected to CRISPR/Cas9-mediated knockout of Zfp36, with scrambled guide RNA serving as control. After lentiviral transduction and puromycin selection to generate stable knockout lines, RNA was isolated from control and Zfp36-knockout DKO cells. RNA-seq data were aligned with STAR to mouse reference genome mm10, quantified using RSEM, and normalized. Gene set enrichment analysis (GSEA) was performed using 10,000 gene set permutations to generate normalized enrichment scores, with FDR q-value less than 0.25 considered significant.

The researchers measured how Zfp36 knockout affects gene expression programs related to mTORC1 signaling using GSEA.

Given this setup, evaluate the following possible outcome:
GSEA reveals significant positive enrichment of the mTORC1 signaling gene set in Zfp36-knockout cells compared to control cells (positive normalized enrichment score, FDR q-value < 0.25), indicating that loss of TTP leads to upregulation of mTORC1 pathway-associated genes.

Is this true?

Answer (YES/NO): NO